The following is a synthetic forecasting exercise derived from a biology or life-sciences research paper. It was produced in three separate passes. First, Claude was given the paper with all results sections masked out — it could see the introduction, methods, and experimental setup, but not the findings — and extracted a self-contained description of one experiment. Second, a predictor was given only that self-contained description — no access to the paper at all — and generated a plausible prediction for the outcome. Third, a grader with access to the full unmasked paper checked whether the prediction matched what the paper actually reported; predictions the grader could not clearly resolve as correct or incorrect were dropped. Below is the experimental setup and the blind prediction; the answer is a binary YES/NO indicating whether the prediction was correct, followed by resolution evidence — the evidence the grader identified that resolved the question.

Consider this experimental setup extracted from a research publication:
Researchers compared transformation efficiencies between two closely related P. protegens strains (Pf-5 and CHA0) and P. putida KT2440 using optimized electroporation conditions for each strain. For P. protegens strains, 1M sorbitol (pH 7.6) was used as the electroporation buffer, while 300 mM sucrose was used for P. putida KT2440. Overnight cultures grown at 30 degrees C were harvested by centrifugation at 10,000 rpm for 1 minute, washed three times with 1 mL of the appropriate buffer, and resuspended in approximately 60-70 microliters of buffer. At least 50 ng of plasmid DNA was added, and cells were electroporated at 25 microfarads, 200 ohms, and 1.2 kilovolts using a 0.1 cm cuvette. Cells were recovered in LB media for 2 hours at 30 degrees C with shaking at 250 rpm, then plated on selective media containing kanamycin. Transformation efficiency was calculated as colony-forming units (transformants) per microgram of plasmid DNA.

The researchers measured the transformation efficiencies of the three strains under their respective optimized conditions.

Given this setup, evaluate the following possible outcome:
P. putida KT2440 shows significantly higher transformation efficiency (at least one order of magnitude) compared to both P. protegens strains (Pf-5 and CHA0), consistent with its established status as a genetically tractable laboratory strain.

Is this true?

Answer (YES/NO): NO